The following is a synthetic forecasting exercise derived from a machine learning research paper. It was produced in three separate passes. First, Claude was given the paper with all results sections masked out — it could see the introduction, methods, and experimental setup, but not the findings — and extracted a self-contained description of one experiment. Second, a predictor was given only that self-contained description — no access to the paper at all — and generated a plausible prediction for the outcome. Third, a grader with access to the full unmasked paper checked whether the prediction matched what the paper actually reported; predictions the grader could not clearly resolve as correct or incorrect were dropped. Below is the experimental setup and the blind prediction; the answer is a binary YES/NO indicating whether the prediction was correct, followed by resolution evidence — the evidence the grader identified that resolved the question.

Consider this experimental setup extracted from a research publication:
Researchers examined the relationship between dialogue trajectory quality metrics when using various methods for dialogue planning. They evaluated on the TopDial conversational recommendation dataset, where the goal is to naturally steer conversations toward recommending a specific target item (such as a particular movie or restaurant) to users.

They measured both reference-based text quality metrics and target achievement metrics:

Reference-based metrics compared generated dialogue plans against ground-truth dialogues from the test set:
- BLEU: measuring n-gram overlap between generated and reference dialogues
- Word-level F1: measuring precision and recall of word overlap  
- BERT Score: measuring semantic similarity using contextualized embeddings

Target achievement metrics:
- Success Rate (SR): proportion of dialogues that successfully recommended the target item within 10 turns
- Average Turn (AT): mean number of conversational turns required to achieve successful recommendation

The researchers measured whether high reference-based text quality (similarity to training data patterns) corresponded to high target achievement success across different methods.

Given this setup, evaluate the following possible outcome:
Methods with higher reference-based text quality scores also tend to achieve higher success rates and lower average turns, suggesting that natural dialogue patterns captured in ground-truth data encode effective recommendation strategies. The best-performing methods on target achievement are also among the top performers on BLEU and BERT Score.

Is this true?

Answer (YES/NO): NO